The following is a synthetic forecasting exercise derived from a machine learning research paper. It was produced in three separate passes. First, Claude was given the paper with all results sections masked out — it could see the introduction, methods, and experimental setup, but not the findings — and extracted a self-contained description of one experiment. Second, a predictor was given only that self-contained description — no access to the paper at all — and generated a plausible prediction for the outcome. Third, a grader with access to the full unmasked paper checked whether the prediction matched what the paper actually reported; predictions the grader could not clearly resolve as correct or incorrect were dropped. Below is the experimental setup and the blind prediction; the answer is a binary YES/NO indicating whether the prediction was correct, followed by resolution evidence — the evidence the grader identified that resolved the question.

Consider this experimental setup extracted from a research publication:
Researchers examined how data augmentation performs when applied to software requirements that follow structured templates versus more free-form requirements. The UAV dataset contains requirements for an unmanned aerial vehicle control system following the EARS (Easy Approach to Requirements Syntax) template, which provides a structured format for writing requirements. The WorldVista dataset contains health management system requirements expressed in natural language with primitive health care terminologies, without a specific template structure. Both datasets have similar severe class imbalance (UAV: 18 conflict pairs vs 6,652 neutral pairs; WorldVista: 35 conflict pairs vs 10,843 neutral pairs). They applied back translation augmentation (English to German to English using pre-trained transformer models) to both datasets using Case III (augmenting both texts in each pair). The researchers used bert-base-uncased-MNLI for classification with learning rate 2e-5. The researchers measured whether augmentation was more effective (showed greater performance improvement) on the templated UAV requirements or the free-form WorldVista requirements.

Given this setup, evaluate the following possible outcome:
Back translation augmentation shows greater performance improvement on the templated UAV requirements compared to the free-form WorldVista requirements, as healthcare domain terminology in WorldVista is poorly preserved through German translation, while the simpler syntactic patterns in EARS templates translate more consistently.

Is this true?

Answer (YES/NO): YES